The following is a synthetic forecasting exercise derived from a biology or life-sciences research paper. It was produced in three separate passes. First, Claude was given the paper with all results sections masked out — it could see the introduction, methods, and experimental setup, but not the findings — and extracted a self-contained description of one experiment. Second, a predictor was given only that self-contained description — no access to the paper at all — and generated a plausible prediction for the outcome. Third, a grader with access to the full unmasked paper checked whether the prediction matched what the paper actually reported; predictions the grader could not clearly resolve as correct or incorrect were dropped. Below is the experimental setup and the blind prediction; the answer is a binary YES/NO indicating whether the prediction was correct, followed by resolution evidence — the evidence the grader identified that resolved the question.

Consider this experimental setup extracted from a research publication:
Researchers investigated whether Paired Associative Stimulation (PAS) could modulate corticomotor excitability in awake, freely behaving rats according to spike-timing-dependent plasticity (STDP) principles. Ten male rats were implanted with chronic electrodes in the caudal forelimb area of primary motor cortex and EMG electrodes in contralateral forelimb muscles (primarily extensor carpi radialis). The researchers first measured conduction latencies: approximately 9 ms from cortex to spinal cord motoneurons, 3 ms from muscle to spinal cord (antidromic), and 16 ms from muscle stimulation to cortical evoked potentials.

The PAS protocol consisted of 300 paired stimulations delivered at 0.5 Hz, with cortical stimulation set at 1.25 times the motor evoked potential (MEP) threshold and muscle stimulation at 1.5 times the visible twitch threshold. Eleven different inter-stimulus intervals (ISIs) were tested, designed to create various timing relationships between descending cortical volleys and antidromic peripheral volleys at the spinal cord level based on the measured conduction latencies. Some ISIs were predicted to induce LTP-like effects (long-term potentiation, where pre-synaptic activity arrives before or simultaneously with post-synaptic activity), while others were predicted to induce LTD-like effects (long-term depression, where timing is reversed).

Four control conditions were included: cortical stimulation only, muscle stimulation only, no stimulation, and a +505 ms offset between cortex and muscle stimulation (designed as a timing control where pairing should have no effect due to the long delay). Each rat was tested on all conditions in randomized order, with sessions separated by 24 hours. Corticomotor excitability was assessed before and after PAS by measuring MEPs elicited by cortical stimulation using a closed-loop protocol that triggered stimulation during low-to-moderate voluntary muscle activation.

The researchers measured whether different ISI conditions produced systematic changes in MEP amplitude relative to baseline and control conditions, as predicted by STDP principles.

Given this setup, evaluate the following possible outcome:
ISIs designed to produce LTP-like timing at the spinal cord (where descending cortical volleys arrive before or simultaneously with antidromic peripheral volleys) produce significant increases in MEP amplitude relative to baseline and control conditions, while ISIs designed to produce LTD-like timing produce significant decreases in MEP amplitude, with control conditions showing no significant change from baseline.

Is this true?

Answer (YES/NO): NO